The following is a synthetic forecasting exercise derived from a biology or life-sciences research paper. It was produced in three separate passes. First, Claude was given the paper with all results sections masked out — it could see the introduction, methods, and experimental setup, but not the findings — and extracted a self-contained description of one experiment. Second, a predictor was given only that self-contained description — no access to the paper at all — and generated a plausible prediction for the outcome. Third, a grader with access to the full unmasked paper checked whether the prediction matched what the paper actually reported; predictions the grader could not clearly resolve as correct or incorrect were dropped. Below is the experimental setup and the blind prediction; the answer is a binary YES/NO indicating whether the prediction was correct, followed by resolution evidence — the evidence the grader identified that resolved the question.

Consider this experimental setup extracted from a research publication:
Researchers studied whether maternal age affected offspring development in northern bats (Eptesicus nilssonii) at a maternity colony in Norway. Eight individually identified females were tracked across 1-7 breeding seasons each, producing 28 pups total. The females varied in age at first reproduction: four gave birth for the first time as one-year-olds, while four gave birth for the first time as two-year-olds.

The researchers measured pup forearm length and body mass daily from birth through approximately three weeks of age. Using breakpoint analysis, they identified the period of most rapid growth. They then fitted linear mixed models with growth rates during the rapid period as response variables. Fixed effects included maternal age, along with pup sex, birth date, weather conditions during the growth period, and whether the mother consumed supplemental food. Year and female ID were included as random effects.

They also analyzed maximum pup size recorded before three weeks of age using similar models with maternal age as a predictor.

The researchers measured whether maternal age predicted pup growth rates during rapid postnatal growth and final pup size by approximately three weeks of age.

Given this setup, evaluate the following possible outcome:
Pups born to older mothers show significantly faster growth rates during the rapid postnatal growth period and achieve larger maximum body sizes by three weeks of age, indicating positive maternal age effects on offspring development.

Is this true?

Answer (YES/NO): NO